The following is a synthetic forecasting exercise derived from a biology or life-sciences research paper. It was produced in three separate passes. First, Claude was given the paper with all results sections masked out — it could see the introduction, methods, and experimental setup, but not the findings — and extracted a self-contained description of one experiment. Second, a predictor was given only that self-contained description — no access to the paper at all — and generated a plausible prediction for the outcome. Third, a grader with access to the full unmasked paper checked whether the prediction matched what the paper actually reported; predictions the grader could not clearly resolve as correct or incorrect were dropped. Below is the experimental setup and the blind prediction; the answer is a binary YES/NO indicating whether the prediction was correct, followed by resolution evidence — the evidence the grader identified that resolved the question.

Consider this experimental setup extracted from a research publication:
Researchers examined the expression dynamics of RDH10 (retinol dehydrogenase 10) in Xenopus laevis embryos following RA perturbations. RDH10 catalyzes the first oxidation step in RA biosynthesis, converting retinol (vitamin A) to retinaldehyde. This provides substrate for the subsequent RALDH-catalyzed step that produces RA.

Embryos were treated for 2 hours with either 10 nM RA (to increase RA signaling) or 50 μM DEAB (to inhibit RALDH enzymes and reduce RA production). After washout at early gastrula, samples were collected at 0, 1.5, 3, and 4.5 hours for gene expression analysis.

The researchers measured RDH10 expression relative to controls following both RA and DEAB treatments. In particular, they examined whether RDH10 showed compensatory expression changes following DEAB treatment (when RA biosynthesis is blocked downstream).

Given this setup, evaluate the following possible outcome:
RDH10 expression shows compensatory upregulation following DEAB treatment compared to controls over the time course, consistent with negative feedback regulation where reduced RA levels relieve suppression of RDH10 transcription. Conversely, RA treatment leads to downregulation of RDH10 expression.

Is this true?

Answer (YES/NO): YES